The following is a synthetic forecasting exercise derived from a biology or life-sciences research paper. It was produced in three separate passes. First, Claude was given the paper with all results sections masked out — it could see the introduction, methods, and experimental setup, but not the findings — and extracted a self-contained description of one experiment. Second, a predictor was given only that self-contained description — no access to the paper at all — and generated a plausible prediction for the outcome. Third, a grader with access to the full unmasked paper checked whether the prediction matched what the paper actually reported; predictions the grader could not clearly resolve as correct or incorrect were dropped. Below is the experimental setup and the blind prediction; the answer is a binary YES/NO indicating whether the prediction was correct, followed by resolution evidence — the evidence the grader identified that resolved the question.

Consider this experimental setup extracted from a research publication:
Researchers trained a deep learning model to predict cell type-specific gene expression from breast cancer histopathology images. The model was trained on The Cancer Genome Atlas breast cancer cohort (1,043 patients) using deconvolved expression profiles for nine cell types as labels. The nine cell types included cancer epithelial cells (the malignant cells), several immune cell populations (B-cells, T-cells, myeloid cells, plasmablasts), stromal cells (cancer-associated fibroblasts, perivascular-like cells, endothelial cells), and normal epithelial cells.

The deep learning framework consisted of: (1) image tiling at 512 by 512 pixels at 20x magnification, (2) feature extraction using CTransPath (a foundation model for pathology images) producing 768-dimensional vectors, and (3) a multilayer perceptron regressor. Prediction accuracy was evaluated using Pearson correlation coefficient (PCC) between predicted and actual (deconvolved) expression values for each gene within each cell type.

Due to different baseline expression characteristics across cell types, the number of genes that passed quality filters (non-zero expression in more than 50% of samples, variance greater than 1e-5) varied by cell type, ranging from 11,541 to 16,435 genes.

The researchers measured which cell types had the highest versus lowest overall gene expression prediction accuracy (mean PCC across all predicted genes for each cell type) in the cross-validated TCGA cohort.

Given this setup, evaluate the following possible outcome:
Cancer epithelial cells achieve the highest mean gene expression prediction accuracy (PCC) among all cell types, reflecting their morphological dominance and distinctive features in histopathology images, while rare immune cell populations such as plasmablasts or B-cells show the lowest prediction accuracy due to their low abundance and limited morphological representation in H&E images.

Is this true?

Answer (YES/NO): NO